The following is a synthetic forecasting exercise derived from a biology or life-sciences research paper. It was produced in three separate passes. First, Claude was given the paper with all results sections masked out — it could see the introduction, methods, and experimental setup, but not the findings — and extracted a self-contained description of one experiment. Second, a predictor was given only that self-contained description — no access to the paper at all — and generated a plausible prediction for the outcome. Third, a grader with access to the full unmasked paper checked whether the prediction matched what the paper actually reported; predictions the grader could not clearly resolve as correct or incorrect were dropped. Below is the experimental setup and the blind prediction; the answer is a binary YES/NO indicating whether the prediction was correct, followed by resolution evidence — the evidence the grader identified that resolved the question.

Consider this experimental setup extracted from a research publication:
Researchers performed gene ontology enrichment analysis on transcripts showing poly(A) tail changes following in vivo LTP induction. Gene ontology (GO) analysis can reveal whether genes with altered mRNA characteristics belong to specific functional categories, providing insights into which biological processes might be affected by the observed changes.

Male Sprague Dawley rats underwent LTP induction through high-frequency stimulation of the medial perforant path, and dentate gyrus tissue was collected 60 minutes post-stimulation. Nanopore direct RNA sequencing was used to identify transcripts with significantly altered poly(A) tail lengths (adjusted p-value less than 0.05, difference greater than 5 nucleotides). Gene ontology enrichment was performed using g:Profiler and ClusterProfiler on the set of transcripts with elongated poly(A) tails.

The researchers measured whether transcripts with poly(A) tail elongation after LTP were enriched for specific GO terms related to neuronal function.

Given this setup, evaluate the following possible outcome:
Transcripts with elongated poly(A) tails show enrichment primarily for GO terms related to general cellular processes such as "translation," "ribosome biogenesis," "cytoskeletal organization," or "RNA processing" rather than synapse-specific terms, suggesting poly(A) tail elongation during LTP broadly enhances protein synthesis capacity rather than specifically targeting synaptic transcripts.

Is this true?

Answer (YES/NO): NO